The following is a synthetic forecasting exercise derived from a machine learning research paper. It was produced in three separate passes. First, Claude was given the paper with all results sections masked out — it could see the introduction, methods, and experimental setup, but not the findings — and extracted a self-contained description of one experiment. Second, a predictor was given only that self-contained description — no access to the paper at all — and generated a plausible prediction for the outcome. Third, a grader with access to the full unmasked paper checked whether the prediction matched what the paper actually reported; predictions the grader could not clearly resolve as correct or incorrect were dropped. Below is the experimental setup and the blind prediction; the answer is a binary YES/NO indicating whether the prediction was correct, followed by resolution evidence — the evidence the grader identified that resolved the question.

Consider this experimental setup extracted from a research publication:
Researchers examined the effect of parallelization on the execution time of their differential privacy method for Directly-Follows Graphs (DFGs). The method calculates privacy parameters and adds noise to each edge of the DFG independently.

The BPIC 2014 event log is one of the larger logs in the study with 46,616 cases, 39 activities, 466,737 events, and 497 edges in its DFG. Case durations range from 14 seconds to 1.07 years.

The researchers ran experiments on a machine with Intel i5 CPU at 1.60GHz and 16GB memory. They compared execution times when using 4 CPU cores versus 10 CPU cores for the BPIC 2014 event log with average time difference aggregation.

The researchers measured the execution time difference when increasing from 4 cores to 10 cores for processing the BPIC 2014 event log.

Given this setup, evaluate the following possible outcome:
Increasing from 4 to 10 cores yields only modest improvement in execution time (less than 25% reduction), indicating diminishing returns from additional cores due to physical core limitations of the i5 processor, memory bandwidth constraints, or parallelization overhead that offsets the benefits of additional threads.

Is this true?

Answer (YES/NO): NO